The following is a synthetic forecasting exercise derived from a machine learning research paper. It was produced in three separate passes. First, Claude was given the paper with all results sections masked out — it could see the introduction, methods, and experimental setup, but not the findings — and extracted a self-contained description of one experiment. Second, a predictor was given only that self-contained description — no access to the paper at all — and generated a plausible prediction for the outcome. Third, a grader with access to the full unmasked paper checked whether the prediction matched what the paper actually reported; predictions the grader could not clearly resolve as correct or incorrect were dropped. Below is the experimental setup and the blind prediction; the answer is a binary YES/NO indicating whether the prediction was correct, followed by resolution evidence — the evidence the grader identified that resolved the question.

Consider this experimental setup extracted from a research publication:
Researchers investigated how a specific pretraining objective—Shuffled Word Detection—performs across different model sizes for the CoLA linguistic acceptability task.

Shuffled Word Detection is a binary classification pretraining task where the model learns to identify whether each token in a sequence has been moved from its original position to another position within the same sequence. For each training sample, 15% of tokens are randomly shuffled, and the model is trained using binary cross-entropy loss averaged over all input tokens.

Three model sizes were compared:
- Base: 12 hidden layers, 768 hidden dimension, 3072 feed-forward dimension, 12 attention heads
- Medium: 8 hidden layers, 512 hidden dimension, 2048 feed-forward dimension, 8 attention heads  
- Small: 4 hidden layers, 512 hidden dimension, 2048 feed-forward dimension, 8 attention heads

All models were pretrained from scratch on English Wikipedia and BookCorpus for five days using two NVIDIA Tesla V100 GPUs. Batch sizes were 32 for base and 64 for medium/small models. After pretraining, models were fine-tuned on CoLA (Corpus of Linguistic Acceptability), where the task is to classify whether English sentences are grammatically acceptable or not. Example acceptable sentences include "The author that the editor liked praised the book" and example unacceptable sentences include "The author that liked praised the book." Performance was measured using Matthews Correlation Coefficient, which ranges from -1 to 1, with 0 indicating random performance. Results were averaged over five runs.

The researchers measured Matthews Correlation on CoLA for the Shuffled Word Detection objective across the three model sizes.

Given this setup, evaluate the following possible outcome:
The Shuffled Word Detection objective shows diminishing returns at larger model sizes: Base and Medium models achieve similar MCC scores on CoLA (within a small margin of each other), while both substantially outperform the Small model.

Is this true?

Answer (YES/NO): NO